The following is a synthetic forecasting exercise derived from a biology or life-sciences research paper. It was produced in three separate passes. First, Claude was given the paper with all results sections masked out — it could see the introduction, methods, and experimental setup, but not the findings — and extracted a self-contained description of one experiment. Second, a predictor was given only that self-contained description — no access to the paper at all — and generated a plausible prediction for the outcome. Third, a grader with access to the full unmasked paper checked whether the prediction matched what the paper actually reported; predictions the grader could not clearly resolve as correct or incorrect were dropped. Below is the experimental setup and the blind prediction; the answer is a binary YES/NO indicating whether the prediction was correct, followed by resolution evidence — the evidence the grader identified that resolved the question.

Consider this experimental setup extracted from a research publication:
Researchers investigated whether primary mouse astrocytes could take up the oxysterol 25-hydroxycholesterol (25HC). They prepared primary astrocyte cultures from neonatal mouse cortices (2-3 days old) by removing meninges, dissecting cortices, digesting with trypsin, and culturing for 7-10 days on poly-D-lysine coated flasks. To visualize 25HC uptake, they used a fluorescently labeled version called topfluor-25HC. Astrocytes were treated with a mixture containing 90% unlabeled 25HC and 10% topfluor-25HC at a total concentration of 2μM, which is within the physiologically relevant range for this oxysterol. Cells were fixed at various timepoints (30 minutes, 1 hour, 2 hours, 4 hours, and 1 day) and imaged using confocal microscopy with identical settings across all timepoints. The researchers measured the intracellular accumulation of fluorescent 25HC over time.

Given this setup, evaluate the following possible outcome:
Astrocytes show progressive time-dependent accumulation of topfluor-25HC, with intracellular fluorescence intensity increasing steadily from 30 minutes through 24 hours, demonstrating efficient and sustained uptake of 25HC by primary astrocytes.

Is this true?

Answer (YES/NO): NO